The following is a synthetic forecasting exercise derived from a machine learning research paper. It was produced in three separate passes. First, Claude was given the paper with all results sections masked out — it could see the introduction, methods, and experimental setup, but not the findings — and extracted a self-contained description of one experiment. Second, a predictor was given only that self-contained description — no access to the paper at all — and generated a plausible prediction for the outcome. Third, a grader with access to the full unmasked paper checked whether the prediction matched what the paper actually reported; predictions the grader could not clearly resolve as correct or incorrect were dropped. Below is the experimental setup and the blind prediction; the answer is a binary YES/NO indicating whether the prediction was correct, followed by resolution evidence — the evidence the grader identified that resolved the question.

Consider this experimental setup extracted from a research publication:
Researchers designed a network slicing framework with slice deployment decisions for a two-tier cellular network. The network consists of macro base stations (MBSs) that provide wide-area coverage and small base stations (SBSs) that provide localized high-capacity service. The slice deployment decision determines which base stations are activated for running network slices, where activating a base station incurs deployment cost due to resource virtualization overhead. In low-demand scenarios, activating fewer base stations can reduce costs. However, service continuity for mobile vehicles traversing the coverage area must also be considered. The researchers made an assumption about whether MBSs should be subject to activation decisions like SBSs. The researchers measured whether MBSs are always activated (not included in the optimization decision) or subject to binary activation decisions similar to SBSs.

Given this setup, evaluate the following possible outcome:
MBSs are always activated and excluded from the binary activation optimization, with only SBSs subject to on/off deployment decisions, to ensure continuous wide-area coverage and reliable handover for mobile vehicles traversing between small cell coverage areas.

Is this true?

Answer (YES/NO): YES